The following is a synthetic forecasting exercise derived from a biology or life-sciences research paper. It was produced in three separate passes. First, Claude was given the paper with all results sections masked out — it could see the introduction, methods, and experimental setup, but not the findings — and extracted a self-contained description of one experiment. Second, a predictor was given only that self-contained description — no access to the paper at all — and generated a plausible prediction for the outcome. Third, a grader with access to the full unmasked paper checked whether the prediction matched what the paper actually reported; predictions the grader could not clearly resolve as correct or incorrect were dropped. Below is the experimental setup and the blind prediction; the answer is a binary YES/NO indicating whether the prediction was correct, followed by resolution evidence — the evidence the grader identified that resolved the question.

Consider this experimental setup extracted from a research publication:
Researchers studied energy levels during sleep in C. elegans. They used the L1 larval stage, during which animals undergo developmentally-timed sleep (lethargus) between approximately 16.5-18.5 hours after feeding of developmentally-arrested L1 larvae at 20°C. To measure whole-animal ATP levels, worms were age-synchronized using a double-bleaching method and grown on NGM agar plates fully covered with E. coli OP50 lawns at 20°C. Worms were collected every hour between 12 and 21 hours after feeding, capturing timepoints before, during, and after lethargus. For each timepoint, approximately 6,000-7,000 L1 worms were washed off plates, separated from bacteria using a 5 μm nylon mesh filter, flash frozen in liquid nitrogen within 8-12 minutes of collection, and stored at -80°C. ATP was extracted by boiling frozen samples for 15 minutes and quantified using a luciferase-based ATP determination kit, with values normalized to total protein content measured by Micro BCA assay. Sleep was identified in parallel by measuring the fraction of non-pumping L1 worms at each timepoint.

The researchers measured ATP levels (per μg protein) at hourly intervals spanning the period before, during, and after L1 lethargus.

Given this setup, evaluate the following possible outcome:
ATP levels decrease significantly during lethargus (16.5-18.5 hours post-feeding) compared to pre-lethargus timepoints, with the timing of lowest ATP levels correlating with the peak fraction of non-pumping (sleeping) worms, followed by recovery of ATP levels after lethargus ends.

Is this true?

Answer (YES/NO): YES